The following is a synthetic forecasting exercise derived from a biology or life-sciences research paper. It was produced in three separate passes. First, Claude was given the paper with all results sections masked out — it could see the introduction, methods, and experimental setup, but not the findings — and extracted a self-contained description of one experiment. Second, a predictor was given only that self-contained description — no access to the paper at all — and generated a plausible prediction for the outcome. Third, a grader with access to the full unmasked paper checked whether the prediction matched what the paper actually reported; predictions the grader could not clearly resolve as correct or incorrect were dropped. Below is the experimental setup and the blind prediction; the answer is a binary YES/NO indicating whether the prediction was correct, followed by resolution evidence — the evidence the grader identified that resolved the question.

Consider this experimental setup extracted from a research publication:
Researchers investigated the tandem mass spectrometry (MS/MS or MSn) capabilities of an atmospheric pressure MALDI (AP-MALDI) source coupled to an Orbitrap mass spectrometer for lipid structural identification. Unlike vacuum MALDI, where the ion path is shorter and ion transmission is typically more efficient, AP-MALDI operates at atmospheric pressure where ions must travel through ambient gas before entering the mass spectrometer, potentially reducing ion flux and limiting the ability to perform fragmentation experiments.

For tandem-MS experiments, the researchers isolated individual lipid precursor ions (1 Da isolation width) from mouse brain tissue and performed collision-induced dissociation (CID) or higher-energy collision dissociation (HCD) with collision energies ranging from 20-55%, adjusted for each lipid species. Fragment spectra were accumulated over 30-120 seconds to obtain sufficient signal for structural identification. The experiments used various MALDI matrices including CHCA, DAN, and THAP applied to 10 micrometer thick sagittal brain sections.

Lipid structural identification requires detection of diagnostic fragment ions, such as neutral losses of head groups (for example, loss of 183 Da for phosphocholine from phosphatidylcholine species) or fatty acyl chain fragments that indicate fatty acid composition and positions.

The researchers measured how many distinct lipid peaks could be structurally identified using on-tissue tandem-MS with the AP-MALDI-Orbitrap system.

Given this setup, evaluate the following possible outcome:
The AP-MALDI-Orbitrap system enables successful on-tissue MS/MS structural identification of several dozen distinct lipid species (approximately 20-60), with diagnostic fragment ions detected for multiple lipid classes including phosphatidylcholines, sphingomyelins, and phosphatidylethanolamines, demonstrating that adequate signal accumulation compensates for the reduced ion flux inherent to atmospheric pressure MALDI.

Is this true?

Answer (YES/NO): YES